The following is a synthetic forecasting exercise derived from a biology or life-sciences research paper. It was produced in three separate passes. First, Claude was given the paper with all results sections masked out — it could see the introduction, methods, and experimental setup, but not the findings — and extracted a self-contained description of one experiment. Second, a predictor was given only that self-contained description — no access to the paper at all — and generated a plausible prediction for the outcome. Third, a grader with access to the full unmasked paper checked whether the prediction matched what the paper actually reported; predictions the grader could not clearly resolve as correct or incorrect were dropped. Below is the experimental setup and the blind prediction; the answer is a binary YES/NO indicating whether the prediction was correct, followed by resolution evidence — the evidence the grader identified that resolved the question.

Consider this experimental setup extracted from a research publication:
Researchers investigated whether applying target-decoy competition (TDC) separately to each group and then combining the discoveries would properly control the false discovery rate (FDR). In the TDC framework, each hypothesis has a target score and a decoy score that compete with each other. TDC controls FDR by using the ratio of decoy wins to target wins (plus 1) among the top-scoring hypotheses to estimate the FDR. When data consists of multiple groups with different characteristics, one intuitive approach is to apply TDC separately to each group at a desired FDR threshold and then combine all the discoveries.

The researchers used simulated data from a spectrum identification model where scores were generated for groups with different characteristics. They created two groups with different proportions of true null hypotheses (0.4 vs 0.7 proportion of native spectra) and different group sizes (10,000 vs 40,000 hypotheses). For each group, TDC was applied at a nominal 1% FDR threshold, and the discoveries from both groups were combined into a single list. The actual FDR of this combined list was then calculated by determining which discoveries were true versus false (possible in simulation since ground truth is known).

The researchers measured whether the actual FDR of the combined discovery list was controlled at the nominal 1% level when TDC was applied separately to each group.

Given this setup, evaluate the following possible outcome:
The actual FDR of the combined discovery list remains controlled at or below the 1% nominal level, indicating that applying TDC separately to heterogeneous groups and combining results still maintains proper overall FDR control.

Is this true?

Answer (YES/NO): NO